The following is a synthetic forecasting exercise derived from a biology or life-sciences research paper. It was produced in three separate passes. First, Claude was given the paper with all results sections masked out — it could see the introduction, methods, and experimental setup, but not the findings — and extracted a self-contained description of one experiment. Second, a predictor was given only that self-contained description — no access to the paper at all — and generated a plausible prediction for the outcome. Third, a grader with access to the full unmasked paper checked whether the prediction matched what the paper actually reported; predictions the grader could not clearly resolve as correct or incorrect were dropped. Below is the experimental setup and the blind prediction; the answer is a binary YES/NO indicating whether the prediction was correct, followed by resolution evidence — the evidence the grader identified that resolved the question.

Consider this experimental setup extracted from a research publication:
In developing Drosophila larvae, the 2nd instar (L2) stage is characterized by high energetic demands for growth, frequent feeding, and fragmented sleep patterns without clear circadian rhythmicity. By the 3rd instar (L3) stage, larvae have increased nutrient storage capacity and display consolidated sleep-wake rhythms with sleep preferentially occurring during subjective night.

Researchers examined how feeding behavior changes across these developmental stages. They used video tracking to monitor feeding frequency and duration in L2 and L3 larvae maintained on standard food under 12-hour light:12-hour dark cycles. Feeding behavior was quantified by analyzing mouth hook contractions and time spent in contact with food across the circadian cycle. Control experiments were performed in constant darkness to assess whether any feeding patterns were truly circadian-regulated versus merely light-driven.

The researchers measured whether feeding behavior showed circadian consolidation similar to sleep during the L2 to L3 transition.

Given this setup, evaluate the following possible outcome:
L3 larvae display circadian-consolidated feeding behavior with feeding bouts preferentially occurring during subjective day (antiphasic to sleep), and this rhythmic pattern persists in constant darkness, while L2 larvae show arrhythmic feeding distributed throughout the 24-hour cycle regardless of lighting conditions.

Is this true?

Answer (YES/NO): YES